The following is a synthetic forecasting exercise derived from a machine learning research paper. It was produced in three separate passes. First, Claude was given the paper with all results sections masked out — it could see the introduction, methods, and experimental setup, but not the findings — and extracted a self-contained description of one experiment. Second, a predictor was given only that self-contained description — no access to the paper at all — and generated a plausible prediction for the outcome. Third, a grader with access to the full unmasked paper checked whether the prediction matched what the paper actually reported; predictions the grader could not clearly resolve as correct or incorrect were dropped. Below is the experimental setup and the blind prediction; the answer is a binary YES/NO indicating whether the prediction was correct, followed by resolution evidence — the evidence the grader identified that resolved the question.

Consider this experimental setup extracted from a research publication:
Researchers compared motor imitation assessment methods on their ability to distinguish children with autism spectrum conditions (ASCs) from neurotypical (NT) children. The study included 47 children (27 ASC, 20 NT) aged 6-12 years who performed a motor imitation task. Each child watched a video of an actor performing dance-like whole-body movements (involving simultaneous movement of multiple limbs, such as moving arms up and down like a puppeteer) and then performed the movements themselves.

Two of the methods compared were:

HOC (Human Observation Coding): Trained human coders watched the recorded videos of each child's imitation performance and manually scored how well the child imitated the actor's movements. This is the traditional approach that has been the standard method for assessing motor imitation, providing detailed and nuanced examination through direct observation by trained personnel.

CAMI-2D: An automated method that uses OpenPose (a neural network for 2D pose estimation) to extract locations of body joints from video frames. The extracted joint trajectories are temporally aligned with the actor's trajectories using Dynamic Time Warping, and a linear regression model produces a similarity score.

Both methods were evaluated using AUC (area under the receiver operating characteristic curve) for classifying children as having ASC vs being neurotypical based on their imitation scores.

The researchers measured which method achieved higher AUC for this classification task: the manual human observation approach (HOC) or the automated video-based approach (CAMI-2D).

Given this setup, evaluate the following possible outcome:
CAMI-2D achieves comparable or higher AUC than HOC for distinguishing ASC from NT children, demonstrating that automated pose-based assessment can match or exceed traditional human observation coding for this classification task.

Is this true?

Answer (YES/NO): YES